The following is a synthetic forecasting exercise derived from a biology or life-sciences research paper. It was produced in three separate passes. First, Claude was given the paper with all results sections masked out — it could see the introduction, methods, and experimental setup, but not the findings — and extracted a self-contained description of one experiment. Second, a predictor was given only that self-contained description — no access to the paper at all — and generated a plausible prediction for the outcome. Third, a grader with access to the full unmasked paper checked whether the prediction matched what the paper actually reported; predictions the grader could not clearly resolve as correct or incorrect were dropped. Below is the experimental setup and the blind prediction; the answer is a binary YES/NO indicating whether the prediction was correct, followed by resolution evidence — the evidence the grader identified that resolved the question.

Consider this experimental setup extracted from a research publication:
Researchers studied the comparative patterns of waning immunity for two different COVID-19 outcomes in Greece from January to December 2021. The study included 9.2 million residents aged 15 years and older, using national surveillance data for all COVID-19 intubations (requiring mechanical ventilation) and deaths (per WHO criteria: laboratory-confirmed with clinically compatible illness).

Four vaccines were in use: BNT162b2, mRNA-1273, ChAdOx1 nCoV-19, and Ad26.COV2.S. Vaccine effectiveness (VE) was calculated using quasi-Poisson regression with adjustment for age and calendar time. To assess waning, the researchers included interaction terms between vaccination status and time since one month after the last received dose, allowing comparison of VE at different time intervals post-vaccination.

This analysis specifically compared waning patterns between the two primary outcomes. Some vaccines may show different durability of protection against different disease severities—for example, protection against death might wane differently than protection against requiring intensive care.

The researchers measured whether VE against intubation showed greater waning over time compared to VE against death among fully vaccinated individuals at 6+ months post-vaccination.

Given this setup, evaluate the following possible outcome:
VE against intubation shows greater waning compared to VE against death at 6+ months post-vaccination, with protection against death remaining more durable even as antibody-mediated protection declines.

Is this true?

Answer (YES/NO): NO